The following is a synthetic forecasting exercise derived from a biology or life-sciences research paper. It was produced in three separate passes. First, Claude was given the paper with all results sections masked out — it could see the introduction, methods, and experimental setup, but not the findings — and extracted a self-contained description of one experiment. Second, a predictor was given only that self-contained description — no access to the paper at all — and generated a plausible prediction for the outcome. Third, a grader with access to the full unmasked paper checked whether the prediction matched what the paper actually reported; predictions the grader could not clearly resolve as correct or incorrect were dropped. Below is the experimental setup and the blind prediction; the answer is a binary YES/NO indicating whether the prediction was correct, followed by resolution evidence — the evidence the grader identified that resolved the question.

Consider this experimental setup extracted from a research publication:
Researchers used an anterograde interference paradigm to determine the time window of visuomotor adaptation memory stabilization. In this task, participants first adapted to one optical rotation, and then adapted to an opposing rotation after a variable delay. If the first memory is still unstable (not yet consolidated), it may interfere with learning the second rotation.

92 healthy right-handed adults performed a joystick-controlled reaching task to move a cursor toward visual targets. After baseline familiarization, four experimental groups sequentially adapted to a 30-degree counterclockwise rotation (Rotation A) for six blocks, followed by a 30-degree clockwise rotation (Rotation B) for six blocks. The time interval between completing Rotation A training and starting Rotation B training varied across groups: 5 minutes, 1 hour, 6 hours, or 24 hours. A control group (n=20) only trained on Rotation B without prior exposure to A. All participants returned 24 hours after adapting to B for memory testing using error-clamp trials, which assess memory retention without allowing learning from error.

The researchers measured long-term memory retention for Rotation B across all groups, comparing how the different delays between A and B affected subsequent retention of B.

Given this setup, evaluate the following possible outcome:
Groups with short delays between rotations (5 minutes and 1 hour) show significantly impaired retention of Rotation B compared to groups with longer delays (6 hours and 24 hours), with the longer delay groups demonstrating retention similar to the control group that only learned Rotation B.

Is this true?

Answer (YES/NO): YES